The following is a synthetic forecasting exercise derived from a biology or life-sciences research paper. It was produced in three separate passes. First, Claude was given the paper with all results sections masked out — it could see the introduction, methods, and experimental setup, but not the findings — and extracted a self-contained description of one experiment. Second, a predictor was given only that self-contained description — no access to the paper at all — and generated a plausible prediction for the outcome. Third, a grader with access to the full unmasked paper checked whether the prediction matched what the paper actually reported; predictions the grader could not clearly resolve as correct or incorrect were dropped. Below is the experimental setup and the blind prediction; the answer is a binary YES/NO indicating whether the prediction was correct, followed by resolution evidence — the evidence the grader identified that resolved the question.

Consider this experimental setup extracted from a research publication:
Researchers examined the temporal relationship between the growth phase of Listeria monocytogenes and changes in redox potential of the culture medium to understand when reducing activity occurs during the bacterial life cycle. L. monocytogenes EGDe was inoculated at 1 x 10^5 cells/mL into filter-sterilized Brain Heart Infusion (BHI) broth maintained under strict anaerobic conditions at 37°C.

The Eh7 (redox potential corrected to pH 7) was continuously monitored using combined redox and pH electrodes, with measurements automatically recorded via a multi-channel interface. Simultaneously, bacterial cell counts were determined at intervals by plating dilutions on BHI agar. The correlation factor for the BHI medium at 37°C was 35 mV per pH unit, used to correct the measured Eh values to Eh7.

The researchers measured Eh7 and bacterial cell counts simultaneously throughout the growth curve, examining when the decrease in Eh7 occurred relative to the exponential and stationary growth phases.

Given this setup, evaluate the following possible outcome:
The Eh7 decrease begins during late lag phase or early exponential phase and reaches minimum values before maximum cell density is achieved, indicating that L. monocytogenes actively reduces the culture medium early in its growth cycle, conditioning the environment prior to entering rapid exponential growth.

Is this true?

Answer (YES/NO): NO